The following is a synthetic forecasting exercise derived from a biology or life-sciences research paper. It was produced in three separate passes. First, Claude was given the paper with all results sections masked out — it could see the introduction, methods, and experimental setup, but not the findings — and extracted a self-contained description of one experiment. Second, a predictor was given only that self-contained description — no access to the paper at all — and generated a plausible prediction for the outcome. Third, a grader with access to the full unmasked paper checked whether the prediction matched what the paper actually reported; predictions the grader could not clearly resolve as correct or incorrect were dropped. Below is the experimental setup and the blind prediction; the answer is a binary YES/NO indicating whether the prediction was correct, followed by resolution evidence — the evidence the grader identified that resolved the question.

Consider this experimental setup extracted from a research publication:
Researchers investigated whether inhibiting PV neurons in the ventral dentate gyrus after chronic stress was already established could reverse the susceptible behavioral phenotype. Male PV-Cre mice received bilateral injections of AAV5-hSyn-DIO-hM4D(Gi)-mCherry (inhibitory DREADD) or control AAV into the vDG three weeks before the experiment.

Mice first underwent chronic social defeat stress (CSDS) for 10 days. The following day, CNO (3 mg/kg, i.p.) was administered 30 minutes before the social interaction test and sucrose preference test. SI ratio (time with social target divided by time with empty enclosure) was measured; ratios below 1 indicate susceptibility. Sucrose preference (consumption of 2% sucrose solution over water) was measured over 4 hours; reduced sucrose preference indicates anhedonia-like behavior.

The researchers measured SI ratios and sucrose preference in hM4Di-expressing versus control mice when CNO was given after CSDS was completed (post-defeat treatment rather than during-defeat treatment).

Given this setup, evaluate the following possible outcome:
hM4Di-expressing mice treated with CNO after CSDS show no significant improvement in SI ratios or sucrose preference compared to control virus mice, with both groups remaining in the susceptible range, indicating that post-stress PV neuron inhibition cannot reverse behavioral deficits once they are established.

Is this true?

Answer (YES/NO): NO